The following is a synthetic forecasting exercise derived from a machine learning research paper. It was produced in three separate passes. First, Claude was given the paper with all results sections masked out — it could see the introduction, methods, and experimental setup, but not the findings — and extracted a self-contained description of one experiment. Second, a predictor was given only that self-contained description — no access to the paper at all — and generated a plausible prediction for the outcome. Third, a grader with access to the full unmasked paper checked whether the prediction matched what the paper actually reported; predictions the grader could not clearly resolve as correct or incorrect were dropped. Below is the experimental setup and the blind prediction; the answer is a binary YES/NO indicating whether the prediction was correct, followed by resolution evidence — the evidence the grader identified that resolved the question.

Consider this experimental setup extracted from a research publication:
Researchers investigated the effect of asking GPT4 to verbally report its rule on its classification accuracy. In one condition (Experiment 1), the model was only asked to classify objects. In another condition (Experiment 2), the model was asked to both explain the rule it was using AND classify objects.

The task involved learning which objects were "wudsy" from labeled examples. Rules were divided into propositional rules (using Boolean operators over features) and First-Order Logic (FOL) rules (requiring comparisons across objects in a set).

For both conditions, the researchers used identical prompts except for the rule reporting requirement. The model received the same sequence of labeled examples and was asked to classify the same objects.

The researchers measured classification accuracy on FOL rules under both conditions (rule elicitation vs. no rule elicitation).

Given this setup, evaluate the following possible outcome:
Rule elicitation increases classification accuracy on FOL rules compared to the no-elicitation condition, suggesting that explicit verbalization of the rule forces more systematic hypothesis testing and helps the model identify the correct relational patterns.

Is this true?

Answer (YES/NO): NO